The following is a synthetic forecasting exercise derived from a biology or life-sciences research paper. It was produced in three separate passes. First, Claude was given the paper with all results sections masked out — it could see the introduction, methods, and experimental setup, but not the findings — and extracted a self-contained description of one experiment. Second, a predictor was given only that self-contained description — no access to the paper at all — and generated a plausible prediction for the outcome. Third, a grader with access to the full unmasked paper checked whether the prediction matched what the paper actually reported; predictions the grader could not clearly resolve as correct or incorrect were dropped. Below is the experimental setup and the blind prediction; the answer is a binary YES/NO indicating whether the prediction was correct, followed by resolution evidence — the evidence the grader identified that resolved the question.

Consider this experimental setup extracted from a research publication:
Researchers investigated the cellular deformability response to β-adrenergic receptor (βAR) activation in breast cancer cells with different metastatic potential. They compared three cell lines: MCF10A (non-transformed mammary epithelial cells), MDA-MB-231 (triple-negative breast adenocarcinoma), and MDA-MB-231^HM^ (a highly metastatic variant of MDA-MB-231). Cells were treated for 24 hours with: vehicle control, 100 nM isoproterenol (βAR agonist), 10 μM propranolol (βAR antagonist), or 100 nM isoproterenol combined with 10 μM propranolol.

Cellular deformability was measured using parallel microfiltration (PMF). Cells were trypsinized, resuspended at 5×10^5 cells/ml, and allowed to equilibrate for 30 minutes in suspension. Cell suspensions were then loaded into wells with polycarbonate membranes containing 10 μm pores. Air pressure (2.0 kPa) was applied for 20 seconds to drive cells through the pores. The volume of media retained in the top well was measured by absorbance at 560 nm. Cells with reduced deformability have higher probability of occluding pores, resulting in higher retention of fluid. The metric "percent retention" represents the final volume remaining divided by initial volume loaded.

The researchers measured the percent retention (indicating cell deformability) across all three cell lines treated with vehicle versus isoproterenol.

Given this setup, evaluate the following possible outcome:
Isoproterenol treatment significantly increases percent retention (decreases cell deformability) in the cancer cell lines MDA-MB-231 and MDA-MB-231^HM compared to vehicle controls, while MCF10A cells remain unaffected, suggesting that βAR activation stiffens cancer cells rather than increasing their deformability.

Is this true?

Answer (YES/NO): YES